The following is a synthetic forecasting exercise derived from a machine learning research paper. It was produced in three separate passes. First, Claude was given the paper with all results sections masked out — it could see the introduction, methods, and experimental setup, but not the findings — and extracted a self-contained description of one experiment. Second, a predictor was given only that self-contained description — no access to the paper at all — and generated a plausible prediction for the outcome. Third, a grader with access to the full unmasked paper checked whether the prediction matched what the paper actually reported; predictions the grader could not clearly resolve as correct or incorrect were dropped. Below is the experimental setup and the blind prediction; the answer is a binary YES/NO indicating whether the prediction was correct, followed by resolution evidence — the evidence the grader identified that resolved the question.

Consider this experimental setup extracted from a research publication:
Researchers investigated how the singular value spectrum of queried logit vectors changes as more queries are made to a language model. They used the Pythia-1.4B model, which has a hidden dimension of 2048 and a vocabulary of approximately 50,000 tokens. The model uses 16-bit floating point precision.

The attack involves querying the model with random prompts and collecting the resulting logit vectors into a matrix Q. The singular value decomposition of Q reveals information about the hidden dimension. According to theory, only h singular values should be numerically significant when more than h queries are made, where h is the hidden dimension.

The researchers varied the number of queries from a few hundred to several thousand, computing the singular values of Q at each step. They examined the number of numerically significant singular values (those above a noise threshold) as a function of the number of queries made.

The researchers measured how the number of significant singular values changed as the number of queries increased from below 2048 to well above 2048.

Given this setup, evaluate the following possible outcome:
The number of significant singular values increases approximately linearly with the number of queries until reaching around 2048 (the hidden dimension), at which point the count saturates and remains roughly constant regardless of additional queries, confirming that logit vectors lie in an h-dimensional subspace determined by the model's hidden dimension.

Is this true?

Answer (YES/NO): YES